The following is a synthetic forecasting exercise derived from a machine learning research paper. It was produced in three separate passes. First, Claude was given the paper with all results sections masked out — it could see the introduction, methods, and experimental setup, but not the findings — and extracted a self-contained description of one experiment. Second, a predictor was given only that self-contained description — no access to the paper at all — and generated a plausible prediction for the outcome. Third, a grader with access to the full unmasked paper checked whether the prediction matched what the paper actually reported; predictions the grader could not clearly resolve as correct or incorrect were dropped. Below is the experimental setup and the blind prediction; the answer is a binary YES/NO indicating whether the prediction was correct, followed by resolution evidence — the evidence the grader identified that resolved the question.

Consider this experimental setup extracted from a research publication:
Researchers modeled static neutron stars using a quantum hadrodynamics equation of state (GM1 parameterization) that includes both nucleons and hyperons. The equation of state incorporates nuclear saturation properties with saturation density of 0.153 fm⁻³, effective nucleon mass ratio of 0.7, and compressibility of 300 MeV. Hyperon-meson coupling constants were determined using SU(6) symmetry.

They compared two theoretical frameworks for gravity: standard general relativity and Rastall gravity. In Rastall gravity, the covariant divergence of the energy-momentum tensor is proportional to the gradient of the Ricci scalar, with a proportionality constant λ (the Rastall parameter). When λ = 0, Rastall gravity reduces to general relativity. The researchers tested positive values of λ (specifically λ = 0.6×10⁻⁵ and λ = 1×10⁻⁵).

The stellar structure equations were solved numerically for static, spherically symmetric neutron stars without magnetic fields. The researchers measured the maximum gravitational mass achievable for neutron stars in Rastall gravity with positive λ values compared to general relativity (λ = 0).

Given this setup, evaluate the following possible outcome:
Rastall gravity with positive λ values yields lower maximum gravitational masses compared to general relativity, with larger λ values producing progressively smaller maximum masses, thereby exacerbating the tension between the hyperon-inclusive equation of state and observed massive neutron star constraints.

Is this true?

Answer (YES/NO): NO